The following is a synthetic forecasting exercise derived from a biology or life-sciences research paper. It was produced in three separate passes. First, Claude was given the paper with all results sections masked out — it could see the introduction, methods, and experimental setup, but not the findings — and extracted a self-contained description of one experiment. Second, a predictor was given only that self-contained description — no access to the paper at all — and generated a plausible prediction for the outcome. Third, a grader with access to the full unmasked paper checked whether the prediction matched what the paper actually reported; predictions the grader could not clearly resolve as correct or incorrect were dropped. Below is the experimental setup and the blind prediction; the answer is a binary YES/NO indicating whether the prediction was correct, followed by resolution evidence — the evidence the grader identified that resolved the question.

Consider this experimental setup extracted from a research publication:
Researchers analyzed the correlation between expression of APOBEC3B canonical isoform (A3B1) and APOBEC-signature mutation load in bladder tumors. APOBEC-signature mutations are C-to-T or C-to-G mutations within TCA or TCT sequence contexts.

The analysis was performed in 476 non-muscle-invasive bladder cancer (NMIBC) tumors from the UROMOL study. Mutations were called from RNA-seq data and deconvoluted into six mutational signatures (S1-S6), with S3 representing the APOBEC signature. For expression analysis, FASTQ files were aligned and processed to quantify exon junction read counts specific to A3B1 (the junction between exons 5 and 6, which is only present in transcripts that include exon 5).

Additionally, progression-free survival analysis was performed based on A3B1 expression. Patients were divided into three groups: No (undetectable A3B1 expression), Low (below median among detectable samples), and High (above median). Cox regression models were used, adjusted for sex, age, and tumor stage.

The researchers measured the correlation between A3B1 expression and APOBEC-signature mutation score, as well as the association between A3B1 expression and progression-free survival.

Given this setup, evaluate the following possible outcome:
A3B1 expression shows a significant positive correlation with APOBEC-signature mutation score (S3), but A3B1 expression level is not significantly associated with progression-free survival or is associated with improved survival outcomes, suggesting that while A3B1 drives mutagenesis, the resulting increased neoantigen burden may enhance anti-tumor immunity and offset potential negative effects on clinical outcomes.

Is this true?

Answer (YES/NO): NO